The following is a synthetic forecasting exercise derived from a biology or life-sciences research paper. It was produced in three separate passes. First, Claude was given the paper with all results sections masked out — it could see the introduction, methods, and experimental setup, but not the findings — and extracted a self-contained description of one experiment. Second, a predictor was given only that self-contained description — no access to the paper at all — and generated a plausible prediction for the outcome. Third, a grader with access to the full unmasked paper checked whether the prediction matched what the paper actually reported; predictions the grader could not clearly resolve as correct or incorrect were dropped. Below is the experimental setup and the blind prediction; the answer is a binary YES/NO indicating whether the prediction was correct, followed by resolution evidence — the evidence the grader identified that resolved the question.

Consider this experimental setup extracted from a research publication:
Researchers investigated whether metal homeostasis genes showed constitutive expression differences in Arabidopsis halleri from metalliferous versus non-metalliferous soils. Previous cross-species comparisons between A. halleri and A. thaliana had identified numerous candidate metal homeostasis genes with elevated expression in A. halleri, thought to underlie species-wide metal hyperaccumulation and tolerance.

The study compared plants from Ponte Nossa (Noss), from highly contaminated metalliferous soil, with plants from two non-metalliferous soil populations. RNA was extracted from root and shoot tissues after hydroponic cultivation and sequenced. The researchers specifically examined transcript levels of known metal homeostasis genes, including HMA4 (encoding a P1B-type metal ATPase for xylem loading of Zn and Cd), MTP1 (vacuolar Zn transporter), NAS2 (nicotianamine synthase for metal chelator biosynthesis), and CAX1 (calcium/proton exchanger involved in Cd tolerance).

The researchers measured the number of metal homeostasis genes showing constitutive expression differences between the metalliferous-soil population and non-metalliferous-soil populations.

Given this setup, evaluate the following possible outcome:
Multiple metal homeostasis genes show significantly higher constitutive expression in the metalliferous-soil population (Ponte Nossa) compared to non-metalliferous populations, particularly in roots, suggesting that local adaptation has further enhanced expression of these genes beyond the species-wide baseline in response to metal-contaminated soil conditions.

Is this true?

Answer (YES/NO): NO